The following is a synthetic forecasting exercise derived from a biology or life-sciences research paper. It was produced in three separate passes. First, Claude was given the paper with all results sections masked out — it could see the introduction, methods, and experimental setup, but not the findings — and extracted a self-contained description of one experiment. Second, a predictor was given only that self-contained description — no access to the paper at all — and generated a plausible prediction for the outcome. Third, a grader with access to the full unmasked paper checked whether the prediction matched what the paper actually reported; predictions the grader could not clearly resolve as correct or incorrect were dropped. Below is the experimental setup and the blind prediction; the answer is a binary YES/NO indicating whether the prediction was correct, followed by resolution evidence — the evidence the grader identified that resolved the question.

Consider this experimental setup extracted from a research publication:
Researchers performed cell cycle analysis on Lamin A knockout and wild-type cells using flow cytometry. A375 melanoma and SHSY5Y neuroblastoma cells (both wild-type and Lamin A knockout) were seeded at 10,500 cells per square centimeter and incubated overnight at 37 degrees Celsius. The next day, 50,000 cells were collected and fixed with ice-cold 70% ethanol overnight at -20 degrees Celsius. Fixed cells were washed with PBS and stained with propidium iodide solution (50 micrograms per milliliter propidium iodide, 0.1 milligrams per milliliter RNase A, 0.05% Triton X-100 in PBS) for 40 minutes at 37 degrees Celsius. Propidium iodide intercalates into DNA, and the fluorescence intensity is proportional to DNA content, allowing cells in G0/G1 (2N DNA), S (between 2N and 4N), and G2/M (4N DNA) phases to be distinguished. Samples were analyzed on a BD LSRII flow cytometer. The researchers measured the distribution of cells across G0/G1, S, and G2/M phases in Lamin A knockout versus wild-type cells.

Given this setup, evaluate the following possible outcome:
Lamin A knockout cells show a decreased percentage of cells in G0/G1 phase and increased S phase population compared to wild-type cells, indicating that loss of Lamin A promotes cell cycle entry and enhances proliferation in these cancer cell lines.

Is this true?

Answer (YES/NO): NO